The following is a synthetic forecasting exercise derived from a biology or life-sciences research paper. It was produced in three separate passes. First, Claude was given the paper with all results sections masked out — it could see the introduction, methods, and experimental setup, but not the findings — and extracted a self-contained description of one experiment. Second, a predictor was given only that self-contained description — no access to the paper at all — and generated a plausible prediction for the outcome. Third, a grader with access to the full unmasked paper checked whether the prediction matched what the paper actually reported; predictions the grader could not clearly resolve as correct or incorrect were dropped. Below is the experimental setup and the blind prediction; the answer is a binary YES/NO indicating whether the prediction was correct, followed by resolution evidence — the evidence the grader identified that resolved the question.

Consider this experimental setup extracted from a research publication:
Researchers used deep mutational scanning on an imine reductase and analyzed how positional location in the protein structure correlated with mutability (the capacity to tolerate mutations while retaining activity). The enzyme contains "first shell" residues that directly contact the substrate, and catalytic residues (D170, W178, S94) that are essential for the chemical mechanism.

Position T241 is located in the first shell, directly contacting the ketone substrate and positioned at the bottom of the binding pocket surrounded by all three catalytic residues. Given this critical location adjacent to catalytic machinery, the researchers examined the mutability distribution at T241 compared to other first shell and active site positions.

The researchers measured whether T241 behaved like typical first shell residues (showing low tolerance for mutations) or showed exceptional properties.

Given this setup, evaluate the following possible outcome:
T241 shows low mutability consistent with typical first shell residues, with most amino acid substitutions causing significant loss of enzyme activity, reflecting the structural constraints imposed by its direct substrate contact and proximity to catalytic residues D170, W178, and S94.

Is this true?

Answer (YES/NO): NO